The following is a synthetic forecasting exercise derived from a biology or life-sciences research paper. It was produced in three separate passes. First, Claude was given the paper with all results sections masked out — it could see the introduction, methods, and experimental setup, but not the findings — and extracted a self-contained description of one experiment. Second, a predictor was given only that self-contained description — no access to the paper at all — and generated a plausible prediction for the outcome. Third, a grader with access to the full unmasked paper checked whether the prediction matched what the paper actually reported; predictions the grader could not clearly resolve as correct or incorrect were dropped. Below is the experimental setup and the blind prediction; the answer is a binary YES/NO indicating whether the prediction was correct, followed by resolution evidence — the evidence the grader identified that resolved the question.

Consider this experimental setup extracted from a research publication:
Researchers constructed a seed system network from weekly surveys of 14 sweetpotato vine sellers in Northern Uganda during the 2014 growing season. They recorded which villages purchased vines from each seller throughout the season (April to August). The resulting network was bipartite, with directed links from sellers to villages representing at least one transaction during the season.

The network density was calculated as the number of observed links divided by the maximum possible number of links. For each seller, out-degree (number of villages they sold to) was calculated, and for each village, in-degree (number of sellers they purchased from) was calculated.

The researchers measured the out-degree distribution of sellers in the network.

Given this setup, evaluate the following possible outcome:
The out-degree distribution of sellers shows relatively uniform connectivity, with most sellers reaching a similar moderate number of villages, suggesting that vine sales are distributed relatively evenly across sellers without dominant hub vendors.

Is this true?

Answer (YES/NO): NO